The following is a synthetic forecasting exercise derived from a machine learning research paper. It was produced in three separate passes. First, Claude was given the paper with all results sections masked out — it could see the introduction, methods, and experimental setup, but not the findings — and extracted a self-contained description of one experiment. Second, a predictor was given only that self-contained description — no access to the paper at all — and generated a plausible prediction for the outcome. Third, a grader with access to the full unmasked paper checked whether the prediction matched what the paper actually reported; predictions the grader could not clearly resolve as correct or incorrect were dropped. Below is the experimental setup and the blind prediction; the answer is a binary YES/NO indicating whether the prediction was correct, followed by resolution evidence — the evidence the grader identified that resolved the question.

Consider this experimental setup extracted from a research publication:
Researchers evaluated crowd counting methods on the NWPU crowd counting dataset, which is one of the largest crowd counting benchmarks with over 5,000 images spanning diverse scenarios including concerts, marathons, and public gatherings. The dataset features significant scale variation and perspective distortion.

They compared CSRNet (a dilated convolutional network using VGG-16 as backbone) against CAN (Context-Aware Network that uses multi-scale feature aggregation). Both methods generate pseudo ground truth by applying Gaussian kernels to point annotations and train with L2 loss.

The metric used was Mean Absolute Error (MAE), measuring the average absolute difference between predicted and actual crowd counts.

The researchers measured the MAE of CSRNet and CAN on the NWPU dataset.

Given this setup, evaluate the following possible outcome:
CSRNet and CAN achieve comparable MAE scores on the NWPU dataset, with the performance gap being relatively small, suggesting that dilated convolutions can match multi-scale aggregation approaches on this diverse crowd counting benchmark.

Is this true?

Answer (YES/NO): NO